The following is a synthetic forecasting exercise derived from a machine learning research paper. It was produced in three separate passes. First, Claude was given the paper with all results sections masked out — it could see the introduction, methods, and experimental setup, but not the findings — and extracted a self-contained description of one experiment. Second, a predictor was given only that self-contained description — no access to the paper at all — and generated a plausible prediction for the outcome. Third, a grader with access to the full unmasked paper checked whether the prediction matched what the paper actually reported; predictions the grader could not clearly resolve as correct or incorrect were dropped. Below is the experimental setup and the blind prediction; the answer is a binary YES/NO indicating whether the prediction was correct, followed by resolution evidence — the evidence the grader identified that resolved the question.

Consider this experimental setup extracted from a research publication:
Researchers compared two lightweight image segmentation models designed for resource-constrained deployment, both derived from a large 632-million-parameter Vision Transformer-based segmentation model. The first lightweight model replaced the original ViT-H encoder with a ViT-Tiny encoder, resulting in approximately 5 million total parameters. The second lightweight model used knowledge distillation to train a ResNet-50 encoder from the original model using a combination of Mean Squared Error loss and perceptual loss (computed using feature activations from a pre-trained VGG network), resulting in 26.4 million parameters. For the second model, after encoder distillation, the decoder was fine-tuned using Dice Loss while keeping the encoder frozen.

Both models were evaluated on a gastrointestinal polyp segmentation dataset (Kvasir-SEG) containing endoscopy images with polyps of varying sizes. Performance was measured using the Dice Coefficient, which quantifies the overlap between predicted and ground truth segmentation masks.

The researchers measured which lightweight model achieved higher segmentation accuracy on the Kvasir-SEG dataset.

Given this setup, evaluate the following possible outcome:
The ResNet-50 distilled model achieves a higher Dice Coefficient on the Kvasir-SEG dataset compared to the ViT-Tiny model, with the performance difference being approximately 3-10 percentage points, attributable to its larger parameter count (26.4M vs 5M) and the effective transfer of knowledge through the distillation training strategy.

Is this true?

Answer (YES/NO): NO